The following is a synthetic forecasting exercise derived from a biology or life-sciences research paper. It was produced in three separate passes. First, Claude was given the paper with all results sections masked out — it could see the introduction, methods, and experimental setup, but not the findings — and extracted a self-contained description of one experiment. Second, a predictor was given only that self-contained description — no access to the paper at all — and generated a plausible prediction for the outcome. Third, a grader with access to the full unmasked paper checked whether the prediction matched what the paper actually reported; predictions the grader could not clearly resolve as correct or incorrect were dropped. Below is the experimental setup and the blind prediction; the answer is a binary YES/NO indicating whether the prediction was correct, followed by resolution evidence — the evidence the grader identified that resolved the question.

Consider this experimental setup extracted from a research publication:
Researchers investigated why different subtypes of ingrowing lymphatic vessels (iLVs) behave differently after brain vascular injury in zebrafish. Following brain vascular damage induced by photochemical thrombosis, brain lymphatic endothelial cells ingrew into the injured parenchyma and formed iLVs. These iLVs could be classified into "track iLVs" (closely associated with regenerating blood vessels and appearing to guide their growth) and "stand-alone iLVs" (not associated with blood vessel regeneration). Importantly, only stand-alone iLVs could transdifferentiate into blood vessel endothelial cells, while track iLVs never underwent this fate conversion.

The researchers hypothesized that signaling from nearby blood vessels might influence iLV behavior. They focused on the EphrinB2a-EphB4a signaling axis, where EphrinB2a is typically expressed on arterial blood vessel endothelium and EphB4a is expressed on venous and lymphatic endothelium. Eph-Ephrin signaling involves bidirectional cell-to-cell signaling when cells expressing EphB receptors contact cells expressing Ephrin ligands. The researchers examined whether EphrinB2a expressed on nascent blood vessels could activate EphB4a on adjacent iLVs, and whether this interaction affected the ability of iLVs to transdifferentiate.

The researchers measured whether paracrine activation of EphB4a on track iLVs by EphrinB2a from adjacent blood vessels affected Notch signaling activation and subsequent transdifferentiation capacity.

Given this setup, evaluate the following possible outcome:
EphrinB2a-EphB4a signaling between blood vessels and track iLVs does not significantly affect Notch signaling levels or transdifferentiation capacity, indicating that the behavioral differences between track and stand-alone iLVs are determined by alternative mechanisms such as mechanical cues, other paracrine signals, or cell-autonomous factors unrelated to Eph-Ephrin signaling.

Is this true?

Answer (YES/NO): NO